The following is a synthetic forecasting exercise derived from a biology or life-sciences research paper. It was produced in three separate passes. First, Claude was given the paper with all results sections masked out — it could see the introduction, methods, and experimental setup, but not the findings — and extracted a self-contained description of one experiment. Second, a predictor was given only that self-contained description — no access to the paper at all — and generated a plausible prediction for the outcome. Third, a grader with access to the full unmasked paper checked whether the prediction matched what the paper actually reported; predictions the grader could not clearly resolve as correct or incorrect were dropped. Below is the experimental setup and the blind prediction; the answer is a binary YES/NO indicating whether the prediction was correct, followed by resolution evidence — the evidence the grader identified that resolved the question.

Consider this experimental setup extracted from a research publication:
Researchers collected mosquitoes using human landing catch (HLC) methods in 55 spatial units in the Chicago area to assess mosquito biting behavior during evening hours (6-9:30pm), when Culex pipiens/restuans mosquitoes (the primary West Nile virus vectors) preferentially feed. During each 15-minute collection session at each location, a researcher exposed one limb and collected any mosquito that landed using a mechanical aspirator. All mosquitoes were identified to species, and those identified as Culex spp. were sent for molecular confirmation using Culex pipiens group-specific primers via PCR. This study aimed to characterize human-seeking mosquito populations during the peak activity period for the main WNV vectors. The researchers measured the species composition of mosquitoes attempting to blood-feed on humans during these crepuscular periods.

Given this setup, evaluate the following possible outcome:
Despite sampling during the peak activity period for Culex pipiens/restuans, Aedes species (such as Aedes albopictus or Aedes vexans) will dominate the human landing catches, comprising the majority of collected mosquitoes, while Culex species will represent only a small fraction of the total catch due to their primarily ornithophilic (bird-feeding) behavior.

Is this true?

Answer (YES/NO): YES